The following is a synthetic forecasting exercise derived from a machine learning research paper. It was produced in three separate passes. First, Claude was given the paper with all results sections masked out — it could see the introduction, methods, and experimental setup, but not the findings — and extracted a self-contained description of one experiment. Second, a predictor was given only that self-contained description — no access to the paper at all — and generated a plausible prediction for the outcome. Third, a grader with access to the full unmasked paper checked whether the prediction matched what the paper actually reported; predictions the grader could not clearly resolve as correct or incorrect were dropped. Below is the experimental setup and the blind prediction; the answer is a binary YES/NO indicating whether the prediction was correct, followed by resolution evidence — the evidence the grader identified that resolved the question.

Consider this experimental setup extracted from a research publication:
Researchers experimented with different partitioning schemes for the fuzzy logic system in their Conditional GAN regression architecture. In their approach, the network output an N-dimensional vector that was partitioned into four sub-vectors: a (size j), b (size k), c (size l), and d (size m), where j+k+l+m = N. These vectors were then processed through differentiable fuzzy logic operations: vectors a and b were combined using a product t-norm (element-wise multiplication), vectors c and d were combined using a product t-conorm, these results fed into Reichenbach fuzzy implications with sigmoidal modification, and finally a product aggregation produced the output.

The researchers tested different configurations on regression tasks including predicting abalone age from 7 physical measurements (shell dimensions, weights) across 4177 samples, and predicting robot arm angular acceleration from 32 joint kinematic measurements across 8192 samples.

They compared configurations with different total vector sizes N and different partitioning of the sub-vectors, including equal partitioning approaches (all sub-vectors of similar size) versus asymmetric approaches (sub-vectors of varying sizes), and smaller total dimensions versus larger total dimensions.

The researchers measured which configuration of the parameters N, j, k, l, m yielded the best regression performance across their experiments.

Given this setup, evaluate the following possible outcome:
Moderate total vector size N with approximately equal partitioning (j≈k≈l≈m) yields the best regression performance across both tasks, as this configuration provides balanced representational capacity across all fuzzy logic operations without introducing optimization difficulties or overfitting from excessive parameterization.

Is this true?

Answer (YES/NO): NO